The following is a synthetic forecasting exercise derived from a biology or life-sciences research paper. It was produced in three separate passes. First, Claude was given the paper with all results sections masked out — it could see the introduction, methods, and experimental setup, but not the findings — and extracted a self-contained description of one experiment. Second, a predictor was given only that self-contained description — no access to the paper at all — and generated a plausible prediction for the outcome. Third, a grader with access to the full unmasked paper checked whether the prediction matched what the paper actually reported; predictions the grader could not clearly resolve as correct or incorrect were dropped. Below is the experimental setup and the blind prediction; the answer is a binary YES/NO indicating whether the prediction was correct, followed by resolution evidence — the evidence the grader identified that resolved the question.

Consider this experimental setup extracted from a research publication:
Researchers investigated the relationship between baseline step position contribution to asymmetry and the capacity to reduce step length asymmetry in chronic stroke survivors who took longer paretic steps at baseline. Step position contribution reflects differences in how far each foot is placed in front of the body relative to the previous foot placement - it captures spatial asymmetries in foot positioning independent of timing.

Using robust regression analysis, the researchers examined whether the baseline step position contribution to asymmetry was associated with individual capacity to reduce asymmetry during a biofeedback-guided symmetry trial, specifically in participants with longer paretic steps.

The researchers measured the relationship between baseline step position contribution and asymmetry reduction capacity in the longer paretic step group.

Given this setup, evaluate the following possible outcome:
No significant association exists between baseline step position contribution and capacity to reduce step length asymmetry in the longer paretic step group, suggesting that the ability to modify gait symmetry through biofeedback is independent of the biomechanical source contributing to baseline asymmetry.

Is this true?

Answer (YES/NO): NO